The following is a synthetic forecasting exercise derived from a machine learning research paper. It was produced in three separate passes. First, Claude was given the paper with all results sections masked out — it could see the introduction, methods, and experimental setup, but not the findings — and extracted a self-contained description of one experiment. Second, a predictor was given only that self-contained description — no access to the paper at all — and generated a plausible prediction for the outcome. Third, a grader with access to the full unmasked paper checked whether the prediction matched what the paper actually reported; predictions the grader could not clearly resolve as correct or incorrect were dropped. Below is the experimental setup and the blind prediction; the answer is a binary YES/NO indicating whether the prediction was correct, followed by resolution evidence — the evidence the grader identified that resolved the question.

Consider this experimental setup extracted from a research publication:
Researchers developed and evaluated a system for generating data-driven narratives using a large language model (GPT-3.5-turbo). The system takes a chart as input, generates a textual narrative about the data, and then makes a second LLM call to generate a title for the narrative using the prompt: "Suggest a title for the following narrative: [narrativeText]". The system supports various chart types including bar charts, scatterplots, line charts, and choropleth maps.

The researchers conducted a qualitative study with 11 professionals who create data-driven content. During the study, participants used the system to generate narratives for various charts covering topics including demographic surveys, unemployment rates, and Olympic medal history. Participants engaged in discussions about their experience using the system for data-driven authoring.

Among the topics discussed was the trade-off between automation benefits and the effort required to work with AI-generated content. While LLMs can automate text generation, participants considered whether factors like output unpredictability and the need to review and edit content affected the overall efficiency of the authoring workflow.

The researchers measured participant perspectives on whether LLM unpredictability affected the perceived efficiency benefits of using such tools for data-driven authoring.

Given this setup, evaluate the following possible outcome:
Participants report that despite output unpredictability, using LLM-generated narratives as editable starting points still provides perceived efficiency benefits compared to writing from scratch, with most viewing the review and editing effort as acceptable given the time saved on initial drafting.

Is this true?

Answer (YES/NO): YES